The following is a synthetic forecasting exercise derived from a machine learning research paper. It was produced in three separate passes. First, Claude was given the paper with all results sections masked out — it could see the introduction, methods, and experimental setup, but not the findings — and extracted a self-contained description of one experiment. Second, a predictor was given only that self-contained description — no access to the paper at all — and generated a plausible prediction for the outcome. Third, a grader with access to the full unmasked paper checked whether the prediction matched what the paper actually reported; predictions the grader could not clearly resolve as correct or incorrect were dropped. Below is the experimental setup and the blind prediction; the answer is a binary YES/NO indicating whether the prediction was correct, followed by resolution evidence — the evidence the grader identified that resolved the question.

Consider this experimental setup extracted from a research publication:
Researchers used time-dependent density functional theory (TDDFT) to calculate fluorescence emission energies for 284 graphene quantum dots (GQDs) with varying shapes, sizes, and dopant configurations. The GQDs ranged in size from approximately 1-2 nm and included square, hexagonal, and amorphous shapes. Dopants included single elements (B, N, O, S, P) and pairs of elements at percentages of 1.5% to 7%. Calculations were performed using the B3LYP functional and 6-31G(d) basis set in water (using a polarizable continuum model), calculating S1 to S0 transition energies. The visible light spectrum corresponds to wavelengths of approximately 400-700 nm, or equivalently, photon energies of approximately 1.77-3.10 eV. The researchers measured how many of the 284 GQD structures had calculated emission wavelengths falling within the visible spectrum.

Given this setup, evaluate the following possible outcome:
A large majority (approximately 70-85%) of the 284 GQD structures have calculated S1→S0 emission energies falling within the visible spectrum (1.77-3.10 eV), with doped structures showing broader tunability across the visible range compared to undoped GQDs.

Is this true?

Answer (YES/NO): NO